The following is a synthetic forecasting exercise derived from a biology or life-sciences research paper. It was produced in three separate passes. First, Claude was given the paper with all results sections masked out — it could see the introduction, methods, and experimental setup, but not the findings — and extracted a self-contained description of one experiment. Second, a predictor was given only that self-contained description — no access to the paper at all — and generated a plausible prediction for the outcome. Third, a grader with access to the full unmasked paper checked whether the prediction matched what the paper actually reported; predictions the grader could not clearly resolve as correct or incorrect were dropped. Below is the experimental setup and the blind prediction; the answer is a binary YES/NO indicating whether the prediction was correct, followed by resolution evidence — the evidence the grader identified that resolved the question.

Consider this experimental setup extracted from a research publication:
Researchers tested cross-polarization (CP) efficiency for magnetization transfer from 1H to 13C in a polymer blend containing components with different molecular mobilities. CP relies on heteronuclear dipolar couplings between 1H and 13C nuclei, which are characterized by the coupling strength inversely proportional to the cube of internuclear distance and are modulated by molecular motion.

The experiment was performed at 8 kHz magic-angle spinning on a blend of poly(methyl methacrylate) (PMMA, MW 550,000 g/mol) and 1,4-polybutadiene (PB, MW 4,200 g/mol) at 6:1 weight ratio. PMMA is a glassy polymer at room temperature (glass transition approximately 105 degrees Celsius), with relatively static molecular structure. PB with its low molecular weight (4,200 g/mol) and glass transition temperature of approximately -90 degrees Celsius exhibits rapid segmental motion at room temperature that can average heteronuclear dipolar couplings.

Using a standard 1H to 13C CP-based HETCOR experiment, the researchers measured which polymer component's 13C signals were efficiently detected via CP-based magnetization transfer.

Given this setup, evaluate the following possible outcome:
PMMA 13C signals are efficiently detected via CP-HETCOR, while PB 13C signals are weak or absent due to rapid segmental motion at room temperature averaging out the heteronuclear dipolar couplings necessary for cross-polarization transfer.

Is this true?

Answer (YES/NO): YES